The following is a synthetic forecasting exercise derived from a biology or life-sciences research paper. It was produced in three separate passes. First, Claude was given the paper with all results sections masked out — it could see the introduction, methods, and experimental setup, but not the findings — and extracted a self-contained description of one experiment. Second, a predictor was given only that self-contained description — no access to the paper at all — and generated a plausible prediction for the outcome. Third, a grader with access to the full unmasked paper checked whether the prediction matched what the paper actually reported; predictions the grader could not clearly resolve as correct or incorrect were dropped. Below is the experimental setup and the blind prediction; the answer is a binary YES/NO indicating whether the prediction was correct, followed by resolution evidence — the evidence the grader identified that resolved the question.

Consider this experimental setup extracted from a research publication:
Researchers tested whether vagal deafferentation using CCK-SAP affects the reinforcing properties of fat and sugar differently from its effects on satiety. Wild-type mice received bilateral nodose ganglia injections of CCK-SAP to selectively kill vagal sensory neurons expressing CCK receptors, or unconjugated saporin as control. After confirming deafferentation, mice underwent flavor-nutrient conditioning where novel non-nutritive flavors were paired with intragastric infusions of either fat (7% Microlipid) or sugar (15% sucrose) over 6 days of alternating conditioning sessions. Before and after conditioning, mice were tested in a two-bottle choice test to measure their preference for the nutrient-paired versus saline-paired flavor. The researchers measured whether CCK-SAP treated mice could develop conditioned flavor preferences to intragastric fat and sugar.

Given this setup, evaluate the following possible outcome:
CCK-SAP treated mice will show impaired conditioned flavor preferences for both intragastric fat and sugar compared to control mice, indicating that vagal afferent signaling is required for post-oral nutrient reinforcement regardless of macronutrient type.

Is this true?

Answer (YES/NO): YES